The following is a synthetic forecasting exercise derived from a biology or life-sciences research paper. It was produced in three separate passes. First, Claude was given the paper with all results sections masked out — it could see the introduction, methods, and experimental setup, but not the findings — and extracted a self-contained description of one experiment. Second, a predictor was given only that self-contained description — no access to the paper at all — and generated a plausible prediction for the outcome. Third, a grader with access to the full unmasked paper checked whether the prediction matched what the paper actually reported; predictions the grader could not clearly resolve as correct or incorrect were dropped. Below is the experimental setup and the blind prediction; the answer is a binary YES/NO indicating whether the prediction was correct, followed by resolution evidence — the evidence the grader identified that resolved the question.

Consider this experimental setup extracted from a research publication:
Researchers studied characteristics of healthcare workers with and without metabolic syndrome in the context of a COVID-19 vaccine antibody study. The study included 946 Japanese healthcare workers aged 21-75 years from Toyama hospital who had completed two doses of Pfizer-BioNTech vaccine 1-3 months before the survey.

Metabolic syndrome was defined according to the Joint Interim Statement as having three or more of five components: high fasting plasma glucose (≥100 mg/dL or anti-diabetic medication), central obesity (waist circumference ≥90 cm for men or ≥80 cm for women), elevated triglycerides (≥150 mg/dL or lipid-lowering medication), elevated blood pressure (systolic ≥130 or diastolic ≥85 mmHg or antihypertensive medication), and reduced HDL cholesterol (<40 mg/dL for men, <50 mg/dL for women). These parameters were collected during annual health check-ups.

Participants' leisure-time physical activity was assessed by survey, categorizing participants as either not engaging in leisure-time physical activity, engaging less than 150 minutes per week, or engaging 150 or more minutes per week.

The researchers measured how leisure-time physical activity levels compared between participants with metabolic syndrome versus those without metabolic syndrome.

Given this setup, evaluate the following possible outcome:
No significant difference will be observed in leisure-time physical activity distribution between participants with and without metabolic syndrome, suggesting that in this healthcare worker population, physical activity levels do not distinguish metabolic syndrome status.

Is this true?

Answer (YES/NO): NO